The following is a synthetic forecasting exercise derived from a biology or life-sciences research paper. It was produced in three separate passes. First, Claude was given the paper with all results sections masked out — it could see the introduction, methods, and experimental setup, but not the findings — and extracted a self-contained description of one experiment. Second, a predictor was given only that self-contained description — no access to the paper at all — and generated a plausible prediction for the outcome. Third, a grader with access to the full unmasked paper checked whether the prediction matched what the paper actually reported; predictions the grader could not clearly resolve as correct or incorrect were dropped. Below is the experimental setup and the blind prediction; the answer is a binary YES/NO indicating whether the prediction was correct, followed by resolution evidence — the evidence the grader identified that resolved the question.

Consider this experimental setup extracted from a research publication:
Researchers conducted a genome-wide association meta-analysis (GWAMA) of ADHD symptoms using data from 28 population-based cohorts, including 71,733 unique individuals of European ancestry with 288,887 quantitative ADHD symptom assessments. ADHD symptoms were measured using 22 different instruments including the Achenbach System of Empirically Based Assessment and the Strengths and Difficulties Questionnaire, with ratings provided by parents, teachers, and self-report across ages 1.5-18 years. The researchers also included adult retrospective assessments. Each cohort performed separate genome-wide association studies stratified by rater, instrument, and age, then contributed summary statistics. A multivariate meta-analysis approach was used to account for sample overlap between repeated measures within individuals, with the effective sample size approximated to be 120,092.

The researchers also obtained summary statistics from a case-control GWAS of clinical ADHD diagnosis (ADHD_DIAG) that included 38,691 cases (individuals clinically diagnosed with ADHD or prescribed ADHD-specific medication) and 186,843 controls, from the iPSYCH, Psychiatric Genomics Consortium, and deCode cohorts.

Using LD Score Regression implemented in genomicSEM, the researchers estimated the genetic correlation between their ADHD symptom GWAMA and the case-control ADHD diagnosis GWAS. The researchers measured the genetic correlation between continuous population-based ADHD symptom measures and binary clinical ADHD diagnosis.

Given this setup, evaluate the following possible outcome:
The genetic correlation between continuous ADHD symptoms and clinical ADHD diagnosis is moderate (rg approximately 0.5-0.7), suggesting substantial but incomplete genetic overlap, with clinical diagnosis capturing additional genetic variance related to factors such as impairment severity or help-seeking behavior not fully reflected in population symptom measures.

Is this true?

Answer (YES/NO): NO